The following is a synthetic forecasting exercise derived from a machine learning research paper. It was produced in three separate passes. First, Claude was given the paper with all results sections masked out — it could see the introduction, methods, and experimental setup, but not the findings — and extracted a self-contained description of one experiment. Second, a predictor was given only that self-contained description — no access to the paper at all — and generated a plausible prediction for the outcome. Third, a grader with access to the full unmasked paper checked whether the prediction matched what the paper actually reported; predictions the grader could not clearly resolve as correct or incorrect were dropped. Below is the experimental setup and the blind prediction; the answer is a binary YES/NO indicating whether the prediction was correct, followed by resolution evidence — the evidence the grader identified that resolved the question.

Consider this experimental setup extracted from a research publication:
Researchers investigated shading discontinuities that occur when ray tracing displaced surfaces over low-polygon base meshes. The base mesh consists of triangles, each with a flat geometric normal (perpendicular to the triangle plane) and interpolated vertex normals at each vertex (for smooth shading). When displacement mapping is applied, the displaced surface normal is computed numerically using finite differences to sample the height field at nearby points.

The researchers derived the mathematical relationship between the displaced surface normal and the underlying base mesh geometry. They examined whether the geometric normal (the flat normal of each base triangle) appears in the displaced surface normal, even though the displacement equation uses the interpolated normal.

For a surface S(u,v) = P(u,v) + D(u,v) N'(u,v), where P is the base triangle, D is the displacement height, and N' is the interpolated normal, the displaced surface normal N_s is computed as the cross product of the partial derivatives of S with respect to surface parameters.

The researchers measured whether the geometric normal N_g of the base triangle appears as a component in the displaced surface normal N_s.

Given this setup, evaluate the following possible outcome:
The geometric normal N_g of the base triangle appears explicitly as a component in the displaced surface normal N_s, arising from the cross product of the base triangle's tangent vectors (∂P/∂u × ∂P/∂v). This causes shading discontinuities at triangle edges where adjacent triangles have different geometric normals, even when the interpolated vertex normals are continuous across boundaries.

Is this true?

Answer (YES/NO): YES